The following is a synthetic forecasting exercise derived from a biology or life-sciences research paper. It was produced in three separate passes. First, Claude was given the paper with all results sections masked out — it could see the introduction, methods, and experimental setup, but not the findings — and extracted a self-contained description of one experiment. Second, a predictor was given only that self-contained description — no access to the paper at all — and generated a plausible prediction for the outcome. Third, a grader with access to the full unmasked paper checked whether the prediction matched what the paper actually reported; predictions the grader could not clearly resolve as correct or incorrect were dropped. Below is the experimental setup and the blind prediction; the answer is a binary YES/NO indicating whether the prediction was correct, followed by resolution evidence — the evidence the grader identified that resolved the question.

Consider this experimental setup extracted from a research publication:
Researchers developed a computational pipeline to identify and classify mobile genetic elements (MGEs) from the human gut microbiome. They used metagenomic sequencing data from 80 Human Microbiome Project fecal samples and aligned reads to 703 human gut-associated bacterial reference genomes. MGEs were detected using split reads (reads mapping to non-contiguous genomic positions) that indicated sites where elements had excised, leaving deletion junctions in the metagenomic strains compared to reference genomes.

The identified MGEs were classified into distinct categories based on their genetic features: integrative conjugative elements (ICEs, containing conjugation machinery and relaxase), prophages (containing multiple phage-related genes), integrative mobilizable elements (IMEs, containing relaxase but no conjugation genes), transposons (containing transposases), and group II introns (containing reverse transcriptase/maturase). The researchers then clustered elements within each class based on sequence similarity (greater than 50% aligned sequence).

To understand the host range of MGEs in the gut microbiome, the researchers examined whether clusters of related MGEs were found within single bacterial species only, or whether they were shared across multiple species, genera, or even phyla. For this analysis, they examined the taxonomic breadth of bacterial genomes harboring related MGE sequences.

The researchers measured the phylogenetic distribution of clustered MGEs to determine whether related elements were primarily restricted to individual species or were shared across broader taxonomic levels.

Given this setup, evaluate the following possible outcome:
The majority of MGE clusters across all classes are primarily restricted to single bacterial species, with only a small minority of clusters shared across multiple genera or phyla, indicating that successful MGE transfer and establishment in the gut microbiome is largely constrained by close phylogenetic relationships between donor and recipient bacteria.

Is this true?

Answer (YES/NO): NO